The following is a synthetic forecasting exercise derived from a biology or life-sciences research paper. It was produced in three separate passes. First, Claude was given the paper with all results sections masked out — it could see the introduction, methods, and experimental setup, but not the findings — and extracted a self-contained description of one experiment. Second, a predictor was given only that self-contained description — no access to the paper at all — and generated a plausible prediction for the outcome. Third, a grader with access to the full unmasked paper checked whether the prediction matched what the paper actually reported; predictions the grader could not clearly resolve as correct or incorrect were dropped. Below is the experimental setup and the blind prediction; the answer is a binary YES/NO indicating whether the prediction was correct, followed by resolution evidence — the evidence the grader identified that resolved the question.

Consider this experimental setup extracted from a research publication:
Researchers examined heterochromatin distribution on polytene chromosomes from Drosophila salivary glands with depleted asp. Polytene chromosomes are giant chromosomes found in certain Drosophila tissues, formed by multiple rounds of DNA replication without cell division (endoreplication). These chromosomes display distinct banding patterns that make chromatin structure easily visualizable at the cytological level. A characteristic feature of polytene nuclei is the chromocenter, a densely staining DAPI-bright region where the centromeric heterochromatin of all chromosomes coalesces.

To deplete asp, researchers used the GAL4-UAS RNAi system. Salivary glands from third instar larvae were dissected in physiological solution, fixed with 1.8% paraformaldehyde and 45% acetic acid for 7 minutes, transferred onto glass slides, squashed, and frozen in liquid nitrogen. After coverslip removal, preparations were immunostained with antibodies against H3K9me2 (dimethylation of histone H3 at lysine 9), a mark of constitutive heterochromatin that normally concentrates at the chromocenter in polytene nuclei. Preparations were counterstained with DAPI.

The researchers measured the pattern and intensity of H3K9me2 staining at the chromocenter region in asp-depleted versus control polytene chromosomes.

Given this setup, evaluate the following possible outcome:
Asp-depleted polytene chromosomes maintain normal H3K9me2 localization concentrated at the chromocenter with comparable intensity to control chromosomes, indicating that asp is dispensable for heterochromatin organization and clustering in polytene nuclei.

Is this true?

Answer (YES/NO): NO